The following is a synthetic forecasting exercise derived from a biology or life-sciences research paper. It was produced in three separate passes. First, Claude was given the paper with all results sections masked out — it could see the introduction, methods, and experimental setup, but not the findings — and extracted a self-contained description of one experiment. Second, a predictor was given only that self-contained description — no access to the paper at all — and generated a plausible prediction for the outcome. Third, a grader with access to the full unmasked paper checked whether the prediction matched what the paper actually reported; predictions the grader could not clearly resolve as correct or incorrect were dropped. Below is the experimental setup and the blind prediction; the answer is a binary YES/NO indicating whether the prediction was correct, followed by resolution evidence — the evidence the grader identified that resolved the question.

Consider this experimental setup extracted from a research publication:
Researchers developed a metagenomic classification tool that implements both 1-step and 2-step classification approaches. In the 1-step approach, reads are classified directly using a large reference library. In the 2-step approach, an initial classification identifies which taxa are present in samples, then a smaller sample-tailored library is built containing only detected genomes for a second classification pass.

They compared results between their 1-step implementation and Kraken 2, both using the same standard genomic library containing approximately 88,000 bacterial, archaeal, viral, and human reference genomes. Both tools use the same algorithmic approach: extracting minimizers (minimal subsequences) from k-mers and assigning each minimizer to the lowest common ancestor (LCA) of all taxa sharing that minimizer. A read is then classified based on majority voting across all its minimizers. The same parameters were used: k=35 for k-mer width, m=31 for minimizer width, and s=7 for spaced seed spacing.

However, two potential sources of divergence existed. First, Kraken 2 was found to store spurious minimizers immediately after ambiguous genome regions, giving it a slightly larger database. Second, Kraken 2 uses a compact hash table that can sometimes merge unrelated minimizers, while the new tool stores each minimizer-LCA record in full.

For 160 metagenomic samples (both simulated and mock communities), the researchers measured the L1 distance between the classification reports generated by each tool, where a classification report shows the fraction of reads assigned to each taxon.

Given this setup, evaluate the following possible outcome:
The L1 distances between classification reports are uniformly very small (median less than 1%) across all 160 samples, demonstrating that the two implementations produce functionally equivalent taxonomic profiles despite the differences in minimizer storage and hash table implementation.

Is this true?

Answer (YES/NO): YES